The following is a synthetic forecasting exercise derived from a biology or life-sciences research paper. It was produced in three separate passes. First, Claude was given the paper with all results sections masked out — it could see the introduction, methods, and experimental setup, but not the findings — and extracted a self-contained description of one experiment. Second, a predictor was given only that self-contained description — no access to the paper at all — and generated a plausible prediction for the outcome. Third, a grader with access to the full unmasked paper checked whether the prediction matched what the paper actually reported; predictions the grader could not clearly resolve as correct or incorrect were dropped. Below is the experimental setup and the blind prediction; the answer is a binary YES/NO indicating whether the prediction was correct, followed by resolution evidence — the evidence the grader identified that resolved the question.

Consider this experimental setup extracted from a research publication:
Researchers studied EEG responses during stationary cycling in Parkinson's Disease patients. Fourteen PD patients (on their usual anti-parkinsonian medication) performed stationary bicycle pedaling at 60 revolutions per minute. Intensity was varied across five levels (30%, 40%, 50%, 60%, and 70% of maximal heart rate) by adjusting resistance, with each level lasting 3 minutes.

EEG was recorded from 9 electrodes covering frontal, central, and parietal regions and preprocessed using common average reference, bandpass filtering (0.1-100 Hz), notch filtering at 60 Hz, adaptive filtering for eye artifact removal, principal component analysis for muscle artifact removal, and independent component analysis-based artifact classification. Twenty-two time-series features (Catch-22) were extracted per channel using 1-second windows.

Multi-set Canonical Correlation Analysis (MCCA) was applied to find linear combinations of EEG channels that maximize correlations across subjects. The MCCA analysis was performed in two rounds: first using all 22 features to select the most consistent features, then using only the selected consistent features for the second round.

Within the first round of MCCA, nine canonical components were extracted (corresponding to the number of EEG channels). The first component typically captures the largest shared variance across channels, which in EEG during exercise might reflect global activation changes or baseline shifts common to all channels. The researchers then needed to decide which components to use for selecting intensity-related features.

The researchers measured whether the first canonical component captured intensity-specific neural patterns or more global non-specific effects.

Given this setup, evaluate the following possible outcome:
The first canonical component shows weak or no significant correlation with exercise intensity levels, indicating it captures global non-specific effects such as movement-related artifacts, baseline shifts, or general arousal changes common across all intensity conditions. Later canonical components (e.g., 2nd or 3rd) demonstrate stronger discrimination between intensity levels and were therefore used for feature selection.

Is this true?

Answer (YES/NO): YES